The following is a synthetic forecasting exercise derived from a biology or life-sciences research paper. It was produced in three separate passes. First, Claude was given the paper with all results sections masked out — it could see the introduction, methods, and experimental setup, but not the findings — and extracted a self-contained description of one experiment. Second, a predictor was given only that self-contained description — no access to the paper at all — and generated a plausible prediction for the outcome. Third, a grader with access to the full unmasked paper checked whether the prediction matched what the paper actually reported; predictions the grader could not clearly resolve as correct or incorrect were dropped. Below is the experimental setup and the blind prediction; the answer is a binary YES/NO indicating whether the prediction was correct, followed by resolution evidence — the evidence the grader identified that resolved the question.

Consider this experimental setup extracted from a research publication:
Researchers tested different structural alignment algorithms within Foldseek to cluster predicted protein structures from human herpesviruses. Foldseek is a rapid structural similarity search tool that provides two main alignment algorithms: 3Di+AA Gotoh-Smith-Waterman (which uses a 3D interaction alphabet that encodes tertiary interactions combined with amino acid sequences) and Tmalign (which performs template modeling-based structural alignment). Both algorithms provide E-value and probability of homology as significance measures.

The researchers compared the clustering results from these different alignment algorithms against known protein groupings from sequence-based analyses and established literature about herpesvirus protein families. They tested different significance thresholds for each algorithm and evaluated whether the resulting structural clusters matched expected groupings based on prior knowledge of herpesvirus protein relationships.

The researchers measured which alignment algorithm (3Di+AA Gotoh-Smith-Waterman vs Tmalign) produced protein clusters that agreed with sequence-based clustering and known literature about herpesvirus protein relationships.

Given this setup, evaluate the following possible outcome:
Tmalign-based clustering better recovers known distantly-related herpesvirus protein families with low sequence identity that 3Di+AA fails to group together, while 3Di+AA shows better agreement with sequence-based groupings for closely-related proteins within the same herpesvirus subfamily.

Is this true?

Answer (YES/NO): NO